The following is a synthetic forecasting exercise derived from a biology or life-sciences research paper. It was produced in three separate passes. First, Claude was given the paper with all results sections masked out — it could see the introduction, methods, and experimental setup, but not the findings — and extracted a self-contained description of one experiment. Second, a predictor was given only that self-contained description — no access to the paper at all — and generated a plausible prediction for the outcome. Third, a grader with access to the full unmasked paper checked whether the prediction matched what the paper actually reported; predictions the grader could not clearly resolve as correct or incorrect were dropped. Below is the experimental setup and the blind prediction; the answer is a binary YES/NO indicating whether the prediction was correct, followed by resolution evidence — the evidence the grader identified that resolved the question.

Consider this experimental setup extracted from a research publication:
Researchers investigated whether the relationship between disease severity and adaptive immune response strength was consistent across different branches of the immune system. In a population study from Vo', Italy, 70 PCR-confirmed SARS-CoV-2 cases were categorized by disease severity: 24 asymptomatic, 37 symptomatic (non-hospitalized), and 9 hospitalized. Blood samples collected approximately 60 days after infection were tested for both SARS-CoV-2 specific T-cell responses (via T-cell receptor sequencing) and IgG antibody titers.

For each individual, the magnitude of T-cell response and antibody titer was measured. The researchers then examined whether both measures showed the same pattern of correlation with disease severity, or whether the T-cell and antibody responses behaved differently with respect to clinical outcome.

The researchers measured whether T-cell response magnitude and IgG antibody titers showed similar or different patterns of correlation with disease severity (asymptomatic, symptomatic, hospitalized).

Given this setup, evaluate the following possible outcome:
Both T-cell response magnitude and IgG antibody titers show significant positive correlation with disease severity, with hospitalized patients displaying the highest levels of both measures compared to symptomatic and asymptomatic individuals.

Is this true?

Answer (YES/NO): NO